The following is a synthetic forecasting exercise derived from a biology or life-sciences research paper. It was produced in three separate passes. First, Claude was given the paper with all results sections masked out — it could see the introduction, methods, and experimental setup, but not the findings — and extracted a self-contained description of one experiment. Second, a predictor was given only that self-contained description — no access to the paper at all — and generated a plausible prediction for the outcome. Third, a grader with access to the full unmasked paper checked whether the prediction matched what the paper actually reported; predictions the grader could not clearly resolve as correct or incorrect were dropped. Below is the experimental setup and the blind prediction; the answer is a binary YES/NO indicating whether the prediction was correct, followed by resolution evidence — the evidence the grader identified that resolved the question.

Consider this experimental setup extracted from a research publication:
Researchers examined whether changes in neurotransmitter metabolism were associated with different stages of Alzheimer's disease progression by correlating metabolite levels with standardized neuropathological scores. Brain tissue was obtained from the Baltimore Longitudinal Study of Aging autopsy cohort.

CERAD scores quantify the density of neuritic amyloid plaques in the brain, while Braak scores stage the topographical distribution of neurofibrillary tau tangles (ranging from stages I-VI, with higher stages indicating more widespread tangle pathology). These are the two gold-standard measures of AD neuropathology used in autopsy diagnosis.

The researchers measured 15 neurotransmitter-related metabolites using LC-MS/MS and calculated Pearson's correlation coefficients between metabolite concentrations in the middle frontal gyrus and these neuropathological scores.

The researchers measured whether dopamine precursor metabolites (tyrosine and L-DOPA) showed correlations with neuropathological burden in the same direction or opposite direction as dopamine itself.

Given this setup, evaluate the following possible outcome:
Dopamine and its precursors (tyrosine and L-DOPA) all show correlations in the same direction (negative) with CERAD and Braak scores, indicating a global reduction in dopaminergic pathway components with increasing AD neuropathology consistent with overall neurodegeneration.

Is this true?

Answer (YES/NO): NO